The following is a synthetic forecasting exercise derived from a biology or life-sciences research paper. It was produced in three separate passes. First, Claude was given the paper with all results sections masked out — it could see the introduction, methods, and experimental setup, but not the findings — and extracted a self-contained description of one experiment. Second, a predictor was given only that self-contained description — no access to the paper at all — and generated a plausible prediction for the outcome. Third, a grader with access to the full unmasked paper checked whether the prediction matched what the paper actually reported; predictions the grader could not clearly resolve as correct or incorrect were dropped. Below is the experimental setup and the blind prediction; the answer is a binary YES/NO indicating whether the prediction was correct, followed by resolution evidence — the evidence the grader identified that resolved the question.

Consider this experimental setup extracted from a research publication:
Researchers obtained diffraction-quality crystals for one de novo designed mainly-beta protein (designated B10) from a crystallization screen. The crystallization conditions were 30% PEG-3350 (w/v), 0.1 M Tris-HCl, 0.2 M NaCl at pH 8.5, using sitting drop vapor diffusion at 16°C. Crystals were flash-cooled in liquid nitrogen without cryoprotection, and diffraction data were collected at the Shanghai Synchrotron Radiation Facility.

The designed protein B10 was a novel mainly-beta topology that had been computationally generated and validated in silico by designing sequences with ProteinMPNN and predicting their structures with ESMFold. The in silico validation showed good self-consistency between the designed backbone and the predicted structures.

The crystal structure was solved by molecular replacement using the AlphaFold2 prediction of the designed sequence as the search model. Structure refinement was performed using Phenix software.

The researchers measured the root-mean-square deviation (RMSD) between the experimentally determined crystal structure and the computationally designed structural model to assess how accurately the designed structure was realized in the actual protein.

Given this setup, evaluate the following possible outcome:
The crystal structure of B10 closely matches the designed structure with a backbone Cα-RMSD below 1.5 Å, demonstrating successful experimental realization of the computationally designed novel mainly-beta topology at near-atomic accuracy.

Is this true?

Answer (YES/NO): YES